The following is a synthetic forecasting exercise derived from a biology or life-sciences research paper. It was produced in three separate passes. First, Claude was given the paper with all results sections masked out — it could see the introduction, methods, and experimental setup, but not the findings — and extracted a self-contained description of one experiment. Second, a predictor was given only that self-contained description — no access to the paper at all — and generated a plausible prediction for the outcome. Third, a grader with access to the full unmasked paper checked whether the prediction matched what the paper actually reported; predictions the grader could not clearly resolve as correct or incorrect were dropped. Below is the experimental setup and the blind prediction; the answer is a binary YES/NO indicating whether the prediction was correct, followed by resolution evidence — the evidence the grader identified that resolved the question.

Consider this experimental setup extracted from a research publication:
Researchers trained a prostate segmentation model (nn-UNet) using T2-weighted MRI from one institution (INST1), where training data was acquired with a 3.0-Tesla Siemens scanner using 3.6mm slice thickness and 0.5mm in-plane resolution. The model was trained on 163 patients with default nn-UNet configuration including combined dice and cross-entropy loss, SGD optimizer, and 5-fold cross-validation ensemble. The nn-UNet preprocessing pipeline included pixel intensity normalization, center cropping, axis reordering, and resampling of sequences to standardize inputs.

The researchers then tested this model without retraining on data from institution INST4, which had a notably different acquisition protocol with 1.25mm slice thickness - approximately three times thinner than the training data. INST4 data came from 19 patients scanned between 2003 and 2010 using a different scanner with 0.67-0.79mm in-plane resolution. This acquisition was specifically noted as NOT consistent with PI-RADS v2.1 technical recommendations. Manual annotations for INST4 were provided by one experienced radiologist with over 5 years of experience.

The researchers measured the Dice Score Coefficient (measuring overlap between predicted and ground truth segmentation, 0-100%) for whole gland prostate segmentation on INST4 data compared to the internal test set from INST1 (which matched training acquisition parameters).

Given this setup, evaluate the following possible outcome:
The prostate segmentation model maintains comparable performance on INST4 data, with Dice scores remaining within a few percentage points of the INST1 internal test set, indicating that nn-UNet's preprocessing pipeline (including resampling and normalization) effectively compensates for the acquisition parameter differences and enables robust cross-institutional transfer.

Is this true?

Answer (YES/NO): NO